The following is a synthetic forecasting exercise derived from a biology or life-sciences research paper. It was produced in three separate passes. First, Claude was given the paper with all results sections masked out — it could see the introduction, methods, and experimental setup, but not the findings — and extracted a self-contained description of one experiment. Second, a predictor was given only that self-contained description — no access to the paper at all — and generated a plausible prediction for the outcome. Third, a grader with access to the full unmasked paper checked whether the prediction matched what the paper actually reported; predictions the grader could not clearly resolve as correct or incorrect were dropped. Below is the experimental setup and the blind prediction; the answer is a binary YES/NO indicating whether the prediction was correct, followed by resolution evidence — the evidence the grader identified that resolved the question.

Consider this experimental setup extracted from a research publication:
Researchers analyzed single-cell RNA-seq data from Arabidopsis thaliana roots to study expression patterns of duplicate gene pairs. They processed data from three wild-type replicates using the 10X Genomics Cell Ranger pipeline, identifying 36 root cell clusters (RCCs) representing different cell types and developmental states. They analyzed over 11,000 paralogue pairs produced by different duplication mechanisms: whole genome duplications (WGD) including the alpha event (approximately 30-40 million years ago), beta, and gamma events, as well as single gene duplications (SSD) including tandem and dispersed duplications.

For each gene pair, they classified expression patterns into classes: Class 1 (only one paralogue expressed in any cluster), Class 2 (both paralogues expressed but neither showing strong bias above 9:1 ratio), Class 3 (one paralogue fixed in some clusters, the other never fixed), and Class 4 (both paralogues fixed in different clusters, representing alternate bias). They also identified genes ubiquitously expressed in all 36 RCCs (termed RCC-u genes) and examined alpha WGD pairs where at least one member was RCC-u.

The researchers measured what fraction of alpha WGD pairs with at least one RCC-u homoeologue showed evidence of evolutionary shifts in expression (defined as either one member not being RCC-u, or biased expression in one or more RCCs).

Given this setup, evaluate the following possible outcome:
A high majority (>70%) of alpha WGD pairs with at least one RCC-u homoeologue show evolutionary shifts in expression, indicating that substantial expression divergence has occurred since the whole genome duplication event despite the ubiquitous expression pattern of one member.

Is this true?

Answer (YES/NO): YES